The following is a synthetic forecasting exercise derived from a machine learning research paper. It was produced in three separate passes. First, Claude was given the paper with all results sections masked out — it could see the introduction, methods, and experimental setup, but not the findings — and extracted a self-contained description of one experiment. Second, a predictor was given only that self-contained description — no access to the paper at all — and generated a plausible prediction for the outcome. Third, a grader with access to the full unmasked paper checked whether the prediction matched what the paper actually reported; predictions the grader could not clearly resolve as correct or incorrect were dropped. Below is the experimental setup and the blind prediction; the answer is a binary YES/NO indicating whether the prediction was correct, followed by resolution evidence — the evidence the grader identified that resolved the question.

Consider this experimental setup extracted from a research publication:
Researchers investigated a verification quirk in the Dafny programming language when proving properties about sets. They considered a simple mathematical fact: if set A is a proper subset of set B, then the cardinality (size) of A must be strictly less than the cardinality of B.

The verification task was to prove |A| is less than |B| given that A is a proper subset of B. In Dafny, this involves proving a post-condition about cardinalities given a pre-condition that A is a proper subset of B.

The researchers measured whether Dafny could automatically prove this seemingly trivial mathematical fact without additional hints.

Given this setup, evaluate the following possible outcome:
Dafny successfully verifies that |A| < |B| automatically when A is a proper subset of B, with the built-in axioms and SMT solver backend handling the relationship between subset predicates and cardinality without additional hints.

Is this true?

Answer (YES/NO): NO